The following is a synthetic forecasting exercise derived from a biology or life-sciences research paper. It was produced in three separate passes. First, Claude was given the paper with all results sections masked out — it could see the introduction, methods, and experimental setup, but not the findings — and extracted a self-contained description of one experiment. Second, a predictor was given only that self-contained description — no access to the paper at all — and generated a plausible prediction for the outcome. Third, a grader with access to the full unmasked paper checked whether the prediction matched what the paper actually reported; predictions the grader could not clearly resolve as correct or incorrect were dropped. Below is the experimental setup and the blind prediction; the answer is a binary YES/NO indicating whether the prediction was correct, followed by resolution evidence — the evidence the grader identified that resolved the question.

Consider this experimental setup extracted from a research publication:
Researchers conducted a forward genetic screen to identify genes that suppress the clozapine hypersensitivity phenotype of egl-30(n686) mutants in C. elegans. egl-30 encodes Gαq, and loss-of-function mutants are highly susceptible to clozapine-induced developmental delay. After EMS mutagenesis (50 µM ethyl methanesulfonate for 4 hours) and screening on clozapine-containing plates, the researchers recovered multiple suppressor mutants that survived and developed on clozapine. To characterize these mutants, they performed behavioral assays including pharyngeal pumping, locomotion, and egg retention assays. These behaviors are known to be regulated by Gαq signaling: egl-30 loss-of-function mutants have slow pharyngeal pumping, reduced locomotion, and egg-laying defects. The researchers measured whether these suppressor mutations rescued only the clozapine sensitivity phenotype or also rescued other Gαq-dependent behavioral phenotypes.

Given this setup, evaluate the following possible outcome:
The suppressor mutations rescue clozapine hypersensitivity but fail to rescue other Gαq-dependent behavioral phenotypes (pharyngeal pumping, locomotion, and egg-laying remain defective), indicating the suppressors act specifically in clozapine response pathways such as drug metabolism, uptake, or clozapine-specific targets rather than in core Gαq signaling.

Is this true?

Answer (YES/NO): NO